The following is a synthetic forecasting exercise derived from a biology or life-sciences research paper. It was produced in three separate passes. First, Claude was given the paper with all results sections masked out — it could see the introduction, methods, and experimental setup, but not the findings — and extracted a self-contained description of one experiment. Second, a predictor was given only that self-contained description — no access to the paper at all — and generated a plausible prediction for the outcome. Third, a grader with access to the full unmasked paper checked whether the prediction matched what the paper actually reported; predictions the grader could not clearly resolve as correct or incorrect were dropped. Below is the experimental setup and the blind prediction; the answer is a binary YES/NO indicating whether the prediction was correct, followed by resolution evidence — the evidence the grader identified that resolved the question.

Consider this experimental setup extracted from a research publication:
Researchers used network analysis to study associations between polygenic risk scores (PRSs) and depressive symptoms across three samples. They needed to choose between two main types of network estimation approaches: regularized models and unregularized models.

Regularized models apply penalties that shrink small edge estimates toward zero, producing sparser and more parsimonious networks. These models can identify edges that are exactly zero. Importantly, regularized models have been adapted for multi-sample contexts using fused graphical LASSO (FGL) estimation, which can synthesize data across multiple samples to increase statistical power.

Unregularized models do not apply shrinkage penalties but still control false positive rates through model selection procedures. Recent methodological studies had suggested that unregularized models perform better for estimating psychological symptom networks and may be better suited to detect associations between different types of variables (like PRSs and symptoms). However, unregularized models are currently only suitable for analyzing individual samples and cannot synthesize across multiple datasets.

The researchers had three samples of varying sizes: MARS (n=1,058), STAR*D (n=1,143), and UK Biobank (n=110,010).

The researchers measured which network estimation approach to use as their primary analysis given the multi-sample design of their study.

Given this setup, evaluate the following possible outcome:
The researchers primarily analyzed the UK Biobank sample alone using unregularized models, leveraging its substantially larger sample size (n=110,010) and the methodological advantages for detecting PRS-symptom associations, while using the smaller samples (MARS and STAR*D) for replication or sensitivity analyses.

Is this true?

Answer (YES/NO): NO